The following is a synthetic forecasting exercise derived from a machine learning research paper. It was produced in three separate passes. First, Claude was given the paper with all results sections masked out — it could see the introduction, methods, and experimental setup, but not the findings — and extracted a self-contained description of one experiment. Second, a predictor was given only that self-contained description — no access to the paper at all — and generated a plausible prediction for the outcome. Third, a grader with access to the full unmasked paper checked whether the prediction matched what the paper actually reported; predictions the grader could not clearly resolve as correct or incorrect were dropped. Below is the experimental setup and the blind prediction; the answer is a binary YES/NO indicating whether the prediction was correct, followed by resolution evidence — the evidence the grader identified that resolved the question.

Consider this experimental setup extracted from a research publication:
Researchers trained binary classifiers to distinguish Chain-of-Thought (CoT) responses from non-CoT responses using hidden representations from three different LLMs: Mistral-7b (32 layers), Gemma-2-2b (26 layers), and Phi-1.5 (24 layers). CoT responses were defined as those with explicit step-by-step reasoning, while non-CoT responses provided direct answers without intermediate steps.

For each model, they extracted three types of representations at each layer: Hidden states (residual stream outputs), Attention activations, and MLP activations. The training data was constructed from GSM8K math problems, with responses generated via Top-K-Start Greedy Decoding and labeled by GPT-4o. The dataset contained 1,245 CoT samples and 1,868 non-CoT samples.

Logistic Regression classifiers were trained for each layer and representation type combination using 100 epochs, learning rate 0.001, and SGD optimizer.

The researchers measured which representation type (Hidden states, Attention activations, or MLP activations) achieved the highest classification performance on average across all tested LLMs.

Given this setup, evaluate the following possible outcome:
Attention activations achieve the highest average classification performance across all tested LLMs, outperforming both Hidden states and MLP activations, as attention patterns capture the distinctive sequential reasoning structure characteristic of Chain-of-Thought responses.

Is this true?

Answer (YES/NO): YES